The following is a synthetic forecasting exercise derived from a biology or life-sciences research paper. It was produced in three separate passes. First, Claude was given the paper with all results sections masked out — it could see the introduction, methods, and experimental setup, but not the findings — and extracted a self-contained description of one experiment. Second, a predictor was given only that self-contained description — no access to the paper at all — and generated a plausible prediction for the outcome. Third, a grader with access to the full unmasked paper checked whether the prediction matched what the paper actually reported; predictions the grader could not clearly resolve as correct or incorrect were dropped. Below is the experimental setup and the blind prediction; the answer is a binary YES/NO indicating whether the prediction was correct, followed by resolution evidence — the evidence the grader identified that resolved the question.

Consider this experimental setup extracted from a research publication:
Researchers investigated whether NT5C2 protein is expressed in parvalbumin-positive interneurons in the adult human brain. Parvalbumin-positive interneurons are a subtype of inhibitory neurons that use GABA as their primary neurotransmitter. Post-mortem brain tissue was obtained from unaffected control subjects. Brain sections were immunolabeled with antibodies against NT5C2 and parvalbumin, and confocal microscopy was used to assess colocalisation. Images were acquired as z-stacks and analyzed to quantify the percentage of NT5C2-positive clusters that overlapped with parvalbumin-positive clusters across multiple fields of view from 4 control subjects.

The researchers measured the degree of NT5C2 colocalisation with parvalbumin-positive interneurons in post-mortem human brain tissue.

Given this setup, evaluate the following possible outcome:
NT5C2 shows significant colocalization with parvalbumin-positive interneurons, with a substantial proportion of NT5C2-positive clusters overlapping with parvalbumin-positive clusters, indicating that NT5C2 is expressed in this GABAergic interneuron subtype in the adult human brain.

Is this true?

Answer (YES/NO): NO